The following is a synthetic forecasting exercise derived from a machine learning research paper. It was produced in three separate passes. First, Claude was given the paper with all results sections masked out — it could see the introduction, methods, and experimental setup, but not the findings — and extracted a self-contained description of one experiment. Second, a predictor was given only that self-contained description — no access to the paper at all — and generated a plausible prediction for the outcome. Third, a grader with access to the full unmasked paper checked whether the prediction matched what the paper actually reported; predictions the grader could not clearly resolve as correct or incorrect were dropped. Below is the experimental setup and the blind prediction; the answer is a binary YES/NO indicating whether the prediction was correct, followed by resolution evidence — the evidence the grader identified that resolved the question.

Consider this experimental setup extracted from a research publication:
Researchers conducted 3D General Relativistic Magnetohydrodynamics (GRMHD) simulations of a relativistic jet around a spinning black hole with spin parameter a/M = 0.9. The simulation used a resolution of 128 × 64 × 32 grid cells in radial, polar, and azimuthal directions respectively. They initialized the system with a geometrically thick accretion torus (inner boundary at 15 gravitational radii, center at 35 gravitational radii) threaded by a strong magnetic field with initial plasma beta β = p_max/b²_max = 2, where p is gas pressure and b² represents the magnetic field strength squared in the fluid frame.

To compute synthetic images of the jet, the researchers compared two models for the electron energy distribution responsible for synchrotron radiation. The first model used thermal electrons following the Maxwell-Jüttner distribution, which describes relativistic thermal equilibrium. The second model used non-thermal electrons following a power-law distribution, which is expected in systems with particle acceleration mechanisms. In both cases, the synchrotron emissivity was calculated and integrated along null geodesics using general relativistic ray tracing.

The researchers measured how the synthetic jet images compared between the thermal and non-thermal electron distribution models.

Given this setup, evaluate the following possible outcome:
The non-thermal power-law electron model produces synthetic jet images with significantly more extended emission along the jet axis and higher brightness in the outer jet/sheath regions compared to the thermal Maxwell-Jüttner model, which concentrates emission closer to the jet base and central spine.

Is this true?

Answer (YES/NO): NO